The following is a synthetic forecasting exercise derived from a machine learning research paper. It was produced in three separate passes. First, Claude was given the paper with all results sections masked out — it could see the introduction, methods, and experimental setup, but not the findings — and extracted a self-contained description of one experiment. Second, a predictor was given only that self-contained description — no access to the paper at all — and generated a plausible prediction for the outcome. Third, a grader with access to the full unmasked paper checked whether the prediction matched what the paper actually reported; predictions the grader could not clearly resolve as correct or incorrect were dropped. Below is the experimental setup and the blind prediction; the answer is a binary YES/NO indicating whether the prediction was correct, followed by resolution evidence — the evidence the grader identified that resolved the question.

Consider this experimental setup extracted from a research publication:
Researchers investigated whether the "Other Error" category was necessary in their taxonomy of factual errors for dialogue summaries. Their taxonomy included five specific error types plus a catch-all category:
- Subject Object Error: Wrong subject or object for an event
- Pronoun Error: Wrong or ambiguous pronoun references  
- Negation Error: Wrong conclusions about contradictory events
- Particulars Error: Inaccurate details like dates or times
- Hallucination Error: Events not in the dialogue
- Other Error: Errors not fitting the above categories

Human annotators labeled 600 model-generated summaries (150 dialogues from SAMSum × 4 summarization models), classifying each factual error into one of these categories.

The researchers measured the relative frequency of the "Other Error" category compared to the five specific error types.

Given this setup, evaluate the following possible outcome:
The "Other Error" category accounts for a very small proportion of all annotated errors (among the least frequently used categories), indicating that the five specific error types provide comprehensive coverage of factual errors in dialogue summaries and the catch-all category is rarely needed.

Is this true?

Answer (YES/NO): YES